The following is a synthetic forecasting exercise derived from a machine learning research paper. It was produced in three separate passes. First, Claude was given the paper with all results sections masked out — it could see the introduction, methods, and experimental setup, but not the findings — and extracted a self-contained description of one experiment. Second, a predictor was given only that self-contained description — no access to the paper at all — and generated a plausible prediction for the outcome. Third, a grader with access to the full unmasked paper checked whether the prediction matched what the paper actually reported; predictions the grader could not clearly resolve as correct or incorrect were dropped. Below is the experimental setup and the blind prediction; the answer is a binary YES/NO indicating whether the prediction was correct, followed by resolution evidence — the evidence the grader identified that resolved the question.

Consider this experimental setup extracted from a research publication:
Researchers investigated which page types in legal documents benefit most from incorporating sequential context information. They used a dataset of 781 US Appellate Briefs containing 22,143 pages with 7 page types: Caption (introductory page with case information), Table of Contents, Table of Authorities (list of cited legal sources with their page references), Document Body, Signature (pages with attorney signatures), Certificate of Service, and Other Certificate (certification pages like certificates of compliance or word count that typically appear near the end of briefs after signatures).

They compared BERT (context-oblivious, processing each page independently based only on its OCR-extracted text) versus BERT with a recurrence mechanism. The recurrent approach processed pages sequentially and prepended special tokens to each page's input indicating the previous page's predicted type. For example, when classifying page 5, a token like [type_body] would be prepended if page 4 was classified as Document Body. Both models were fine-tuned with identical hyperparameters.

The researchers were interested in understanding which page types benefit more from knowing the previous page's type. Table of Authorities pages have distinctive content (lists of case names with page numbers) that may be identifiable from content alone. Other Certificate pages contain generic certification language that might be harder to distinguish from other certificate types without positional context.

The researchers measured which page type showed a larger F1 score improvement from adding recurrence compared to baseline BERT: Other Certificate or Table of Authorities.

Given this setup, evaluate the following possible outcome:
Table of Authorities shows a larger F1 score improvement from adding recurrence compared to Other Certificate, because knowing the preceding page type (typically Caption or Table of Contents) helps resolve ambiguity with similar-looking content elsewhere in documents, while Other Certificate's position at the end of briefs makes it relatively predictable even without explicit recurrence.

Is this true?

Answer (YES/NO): NO